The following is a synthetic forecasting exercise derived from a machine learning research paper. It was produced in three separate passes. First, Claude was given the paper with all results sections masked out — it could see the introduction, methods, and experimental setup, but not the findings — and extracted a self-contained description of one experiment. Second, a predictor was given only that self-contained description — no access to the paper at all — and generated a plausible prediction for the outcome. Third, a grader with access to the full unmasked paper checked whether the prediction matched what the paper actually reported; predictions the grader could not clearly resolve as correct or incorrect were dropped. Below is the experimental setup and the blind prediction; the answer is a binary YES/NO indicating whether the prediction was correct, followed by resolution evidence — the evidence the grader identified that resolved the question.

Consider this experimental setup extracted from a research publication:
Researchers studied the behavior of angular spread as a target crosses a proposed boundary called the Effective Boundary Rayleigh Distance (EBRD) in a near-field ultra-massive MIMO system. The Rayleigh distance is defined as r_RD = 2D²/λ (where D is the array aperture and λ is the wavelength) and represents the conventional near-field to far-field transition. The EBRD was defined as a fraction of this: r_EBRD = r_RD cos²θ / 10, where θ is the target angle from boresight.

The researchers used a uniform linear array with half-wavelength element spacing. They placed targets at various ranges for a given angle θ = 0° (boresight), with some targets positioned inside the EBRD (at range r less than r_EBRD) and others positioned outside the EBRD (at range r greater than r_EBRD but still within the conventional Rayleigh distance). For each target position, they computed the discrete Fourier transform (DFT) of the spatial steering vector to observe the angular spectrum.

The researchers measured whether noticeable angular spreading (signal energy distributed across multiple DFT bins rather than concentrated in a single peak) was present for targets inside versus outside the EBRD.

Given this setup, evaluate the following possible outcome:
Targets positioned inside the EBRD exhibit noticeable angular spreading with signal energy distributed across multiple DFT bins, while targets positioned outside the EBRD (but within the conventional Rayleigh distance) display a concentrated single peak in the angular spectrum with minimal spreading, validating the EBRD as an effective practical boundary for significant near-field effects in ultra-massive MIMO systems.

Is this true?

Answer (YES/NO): YES